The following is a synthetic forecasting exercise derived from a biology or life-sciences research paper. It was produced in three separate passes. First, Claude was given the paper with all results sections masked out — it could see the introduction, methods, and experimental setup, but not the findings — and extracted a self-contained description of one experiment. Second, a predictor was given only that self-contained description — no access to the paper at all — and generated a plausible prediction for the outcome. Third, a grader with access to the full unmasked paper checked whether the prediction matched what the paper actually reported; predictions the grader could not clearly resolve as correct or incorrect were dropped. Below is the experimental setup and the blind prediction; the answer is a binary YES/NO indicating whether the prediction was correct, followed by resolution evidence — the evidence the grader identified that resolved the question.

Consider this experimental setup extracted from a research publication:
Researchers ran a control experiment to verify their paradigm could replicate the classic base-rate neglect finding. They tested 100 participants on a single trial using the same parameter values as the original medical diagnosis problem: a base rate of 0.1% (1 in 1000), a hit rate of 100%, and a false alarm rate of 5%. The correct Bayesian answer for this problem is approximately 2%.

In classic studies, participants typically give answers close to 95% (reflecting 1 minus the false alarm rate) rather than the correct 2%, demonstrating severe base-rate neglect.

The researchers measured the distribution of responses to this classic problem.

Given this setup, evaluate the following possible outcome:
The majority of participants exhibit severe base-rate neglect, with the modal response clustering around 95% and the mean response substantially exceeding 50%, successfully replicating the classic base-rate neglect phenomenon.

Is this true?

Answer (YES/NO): NO